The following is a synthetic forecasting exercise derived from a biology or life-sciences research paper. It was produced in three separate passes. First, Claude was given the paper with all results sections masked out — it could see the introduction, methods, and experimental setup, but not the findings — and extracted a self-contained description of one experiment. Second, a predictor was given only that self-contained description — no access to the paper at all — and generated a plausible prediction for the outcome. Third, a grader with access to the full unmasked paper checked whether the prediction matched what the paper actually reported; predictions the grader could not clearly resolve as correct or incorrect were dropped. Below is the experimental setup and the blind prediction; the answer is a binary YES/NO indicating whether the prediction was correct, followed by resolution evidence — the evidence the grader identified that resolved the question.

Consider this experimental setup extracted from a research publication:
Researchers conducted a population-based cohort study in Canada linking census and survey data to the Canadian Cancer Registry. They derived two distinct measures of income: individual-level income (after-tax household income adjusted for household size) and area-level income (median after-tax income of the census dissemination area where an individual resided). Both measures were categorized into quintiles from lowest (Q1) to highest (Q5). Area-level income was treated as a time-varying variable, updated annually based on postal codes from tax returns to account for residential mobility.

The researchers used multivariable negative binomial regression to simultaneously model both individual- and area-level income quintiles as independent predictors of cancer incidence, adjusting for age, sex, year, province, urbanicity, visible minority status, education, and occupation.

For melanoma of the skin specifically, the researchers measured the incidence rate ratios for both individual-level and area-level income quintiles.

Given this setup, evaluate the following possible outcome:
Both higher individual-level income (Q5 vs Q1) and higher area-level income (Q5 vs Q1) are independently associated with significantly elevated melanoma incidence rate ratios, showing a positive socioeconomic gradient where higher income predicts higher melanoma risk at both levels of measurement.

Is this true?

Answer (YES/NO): YES